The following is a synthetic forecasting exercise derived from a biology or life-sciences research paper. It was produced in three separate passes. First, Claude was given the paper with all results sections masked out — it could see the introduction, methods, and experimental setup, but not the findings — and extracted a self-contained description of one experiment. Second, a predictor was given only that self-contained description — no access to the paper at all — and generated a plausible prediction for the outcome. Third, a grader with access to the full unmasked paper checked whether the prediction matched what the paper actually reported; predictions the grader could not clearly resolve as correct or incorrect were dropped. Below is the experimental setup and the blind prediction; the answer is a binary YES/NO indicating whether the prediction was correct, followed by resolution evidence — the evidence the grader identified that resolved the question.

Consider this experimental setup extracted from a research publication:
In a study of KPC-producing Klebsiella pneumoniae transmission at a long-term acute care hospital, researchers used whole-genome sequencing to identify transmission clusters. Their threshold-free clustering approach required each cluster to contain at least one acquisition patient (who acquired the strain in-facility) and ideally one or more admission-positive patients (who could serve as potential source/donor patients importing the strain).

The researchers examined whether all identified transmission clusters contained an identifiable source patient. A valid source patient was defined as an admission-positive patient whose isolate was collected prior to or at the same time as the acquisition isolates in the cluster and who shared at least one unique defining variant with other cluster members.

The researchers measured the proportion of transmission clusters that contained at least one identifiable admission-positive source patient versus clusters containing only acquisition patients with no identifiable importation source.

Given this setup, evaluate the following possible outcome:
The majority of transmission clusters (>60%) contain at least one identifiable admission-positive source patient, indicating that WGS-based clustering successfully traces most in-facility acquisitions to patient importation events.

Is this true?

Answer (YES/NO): YES